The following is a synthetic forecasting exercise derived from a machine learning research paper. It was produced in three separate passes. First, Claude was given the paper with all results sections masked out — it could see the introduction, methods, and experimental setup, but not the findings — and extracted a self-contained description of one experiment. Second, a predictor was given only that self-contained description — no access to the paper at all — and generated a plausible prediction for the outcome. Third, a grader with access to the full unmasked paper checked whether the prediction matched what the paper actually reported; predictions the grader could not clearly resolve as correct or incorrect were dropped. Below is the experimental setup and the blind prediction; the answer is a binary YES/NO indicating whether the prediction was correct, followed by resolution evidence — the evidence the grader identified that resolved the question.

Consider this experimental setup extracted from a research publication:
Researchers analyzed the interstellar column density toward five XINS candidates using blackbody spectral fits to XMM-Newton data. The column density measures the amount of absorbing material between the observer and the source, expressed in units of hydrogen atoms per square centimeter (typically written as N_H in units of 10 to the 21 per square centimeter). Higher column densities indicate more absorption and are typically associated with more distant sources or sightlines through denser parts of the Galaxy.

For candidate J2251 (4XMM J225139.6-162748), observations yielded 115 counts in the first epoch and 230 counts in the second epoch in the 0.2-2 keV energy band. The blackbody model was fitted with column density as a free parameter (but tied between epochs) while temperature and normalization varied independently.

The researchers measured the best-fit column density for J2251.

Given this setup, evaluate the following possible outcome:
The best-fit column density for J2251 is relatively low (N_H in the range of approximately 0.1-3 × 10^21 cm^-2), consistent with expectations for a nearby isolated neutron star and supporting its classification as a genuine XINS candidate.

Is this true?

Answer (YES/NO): NO